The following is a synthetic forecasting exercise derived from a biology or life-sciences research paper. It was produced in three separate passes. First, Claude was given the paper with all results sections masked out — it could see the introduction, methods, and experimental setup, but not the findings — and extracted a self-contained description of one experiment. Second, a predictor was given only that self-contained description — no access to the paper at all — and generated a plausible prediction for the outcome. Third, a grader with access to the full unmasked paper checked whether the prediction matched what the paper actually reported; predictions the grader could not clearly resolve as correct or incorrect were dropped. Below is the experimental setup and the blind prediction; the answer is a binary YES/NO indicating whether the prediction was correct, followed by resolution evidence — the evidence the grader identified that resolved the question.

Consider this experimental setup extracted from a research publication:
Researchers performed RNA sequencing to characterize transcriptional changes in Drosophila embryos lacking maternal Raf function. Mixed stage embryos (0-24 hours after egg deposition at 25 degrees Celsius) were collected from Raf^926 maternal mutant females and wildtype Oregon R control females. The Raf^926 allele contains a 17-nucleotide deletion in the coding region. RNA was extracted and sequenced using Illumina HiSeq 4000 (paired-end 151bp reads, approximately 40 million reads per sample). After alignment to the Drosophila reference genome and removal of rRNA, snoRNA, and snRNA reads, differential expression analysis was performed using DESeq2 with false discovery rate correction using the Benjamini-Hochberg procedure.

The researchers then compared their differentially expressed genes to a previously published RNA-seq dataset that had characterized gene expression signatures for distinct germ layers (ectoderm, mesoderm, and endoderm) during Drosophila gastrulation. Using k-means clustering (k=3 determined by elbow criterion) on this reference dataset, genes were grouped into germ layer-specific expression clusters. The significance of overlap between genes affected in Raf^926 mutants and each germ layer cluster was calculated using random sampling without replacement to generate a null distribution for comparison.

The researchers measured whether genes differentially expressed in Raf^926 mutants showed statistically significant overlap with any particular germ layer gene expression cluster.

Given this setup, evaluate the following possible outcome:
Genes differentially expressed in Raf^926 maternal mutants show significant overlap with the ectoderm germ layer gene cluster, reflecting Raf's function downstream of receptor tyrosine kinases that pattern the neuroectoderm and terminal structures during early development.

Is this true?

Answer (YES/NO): NO